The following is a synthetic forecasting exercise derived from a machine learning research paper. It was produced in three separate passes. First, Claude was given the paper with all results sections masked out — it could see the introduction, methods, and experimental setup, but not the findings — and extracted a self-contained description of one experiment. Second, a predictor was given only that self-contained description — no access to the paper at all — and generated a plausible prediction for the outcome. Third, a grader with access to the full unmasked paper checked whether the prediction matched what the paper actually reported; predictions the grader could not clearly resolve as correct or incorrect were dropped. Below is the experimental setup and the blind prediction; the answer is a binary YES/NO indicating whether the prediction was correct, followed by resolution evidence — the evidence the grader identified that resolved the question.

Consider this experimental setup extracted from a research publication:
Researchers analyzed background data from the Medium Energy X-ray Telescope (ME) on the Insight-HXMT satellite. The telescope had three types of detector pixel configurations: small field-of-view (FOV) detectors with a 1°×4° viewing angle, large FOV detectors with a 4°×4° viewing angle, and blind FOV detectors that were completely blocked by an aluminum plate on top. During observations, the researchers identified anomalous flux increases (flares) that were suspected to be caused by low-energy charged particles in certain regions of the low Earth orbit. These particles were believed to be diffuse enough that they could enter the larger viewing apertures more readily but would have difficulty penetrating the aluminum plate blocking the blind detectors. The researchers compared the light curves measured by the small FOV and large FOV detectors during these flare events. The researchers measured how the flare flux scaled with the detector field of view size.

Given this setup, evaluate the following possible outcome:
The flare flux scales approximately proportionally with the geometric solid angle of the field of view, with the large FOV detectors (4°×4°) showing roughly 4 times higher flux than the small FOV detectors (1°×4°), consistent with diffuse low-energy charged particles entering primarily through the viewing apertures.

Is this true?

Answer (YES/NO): YES